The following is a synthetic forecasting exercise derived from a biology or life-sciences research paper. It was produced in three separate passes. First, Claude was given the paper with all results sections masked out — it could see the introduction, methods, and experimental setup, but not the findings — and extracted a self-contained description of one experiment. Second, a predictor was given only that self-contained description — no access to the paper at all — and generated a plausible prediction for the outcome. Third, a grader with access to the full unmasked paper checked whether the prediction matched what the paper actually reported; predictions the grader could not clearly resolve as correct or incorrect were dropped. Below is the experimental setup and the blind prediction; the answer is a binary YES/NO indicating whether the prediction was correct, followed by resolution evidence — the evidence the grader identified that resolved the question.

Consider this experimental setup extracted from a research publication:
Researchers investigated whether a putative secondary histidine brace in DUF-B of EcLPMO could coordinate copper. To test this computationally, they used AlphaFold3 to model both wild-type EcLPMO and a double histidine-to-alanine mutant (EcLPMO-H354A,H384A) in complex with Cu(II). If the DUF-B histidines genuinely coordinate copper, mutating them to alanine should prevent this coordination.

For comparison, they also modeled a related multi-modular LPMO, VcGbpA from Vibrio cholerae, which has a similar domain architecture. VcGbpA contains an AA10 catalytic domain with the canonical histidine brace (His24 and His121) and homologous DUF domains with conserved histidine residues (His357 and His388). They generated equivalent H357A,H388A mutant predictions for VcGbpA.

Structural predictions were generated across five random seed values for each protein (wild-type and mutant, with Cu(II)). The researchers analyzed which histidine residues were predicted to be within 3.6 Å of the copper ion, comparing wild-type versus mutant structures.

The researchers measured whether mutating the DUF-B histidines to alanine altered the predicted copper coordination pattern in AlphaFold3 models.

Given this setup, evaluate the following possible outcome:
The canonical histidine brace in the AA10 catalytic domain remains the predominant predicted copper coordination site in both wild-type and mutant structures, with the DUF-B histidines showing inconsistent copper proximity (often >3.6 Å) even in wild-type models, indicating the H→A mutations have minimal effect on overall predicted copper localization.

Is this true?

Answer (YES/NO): NO